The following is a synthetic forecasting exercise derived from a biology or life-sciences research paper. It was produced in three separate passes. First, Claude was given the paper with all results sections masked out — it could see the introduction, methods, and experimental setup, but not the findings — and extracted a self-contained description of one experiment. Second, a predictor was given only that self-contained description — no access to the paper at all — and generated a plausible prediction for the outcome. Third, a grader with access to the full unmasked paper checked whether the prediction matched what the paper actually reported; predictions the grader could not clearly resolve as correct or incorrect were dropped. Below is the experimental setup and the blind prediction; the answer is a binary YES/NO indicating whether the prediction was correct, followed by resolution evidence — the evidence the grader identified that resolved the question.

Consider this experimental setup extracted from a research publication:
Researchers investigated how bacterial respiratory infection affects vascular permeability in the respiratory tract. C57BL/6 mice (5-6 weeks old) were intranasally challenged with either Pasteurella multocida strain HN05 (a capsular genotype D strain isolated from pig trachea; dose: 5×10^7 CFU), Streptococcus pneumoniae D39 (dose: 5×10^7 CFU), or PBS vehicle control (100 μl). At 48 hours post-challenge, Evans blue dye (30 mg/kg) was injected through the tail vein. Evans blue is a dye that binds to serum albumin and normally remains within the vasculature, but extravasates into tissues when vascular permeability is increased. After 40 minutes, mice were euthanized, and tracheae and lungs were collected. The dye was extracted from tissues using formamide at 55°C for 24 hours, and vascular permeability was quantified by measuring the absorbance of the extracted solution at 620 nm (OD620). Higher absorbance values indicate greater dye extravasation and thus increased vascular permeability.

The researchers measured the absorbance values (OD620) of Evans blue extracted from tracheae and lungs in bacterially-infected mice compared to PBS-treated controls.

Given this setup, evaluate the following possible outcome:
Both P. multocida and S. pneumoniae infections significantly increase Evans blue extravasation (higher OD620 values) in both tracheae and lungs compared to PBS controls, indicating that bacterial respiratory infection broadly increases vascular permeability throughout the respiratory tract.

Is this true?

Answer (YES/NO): YES